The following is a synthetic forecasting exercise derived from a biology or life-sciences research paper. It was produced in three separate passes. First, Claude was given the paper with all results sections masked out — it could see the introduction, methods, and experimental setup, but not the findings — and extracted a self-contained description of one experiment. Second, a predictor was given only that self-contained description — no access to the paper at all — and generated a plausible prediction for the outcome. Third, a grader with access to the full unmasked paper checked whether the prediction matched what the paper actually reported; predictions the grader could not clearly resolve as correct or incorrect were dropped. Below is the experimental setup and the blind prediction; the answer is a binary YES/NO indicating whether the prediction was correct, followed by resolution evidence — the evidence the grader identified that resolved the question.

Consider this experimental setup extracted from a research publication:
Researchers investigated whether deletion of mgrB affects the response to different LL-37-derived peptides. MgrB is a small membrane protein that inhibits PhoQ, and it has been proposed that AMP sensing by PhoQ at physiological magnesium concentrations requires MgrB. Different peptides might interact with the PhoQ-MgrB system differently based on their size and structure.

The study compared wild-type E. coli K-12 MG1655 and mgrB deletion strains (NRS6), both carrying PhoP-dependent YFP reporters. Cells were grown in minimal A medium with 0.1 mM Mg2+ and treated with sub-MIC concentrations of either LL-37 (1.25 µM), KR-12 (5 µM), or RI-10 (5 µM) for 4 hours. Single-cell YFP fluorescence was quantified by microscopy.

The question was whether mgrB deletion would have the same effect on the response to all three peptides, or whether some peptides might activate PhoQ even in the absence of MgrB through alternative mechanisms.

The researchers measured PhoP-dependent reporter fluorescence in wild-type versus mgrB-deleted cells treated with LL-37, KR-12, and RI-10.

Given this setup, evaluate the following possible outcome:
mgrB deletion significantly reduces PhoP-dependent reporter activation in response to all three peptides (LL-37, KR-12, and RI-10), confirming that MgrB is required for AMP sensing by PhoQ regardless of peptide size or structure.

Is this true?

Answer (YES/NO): NO